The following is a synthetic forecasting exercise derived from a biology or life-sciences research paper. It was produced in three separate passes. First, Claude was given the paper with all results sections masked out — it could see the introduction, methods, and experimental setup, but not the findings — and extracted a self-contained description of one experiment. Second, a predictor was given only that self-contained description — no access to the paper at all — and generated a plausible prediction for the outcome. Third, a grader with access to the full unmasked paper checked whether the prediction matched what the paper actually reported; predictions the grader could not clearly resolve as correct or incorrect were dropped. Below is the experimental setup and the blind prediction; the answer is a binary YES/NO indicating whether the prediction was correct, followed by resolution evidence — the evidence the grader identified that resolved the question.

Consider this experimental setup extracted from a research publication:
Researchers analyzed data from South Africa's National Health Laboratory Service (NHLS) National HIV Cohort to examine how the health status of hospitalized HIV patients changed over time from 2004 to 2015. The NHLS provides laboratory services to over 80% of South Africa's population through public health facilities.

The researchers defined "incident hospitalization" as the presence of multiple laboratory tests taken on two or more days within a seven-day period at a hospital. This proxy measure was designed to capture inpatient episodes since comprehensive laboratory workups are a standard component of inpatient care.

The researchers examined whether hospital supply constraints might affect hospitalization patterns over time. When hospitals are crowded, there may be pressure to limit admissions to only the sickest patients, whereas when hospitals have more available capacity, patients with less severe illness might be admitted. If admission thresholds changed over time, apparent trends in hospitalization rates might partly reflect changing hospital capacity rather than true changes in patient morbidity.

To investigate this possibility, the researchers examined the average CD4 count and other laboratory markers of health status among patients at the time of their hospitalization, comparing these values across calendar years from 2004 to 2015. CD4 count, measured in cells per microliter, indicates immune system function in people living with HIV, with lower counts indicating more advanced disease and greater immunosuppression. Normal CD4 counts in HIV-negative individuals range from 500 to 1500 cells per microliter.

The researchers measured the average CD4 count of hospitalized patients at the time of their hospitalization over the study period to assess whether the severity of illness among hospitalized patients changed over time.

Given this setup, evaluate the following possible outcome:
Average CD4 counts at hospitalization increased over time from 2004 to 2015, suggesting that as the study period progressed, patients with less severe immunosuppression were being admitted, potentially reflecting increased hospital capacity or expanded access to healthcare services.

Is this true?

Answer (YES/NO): YES